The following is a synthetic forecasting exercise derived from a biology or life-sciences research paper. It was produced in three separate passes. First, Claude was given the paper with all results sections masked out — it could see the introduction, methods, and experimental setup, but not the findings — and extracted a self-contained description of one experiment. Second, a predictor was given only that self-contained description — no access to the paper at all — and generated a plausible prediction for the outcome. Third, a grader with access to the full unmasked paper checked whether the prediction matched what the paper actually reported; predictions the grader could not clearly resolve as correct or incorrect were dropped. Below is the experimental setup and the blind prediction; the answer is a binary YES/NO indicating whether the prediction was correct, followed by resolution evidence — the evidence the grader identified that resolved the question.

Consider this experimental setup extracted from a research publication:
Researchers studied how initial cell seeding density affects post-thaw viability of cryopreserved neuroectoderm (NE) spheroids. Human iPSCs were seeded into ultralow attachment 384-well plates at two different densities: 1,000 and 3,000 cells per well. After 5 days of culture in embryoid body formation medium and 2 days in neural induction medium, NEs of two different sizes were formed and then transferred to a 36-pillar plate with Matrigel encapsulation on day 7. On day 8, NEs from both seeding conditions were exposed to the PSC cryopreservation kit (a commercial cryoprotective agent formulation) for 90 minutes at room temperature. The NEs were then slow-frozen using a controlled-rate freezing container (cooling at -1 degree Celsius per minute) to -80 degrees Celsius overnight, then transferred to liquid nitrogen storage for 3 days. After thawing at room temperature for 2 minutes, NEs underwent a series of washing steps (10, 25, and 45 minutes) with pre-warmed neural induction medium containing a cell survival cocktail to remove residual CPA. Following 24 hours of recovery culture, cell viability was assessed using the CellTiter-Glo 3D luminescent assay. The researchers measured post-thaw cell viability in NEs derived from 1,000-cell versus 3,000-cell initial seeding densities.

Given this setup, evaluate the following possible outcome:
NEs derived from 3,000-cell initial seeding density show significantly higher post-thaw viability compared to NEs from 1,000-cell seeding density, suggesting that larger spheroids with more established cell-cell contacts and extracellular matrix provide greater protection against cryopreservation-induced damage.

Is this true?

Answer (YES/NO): NO